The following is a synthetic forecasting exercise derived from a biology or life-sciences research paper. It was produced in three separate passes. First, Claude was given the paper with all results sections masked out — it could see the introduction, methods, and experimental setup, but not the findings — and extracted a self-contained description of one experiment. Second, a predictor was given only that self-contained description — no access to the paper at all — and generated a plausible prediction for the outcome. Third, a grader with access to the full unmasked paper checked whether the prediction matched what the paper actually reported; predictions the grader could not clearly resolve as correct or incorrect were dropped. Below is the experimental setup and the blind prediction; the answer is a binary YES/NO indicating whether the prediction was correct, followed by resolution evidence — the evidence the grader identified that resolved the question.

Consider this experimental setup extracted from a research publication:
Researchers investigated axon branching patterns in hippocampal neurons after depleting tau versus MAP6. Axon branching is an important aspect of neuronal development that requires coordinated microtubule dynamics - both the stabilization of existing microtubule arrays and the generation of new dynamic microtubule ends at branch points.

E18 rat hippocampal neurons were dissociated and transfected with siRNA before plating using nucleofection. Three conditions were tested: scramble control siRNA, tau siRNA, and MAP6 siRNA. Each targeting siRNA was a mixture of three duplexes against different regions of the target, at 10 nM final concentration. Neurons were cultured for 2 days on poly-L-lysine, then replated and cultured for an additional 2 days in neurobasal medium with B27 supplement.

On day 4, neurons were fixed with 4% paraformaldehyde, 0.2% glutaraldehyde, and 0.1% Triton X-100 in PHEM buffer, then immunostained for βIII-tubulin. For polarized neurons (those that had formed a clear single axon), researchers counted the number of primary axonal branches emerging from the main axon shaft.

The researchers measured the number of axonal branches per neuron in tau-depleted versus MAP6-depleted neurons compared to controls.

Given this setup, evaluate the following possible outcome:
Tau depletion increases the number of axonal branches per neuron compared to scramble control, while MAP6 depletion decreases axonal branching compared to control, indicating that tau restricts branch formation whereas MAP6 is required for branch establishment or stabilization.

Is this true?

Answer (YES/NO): YES